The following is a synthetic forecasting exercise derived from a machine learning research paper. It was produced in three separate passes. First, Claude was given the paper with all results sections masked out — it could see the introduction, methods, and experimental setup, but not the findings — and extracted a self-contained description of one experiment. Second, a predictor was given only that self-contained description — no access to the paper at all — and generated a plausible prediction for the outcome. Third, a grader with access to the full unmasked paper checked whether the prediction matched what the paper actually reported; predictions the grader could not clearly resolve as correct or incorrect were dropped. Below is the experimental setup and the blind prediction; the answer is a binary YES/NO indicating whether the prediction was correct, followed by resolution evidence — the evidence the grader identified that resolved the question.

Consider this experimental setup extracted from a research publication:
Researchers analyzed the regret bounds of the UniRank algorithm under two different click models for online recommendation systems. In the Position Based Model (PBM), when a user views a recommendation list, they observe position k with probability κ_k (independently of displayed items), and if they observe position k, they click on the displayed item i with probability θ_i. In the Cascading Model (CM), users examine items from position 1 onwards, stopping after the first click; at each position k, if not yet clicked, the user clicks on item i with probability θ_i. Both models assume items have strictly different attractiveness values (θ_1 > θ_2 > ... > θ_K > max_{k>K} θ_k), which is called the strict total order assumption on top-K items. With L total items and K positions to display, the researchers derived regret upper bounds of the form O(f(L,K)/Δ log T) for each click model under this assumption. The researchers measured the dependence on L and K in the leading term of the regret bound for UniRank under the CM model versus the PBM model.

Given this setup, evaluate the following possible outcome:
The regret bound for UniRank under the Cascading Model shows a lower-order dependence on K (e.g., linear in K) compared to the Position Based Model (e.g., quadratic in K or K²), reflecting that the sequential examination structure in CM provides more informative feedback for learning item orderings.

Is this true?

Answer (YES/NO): NO